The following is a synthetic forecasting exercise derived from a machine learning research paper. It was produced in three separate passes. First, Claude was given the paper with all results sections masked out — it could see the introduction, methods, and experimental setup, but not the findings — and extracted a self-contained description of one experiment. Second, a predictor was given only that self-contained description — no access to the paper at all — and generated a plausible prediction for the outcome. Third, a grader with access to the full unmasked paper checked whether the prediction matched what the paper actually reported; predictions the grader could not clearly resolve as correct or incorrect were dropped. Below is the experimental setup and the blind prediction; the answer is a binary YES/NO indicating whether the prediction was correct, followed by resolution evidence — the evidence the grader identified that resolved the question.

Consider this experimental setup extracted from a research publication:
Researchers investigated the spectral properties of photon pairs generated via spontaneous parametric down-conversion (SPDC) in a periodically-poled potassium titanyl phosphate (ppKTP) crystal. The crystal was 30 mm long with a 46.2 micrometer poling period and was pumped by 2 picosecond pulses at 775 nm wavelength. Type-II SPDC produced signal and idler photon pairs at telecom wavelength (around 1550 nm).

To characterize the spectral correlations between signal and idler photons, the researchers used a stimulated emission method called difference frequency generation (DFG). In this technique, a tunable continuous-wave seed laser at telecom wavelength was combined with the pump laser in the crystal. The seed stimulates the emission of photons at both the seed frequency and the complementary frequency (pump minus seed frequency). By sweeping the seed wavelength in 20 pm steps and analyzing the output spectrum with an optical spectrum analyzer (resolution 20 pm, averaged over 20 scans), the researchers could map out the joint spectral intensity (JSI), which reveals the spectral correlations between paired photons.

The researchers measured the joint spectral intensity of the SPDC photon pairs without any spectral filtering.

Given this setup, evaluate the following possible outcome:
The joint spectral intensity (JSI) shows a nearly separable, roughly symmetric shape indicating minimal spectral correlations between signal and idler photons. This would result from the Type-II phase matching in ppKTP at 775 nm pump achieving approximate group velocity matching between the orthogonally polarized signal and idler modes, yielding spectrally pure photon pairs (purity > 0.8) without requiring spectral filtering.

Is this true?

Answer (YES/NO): NO